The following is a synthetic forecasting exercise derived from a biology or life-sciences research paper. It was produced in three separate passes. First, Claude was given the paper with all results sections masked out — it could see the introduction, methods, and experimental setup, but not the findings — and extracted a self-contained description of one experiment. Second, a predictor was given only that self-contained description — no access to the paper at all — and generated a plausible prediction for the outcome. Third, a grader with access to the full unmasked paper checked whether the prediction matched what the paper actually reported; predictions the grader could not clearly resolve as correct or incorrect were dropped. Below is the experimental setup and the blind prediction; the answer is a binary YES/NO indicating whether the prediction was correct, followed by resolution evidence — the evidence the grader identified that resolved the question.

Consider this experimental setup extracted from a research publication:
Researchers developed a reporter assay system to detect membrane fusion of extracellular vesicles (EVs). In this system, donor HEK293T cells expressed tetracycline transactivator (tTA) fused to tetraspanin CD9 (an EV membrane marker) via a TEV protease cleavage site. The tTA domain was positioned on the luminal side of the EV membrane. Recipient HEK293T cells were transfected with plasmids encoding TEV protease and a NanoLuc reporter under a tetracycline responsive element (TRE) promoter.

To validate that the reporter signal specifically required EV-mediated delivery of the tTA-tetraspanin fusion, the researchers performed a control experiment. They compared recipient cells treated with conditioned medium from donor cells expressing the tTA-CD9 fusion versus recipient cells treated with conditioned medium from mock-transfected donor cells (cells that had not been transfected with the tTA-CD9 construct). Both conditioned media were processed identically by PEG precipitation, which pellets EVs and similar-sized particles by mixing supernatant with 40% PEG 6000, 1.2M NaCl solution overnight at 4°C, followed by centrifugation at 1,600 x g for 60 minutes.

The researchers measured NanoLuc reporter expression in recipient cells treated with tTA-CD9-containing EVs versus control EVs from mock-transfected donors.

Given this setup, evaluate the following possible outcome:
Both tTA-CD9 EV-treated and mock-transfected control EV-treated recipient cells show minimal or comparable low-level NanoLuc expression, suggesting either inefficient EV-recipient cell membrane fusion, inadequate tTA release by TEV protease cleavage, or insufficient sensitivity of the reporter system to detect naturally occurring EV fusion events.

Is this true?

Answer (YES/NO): YES